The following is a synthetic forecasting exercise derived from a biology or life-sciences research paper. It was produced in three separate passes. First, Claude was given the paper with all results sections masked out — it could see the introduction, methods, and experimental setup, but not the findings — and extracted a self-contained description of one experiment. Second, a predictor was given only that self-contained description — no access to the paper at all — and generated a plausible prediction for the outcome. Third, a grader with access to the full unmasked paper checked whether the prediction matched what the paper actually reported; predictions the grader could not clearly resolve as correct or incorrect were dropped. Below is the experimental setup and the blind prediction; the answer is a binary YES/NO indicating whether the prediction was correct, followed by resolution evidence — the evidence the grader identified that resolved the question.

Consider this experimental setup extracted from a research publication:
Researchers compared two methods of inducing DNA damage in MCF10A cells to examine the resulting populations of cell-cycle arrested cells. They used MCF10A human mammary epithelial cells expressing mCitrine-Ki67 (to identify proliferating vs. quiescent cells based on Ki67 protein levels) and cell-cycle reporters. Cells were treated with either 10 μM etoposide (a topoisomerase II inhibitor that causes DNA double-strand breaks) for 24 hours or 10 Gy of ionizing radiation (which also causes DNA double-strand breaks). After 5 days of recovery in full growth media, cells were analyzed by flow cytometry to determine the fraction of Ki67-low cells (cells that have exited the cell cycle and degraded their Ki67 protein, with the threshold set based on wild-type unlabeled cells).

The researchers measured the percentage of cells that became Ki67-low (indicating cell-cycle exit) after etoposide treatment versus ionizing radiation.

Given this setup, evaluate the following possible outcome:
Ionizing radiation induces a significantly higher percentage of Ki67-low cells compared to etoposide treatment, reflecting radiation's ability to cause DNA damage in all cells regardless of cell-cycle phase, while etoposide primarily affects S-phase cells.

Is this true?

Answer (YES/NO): NO